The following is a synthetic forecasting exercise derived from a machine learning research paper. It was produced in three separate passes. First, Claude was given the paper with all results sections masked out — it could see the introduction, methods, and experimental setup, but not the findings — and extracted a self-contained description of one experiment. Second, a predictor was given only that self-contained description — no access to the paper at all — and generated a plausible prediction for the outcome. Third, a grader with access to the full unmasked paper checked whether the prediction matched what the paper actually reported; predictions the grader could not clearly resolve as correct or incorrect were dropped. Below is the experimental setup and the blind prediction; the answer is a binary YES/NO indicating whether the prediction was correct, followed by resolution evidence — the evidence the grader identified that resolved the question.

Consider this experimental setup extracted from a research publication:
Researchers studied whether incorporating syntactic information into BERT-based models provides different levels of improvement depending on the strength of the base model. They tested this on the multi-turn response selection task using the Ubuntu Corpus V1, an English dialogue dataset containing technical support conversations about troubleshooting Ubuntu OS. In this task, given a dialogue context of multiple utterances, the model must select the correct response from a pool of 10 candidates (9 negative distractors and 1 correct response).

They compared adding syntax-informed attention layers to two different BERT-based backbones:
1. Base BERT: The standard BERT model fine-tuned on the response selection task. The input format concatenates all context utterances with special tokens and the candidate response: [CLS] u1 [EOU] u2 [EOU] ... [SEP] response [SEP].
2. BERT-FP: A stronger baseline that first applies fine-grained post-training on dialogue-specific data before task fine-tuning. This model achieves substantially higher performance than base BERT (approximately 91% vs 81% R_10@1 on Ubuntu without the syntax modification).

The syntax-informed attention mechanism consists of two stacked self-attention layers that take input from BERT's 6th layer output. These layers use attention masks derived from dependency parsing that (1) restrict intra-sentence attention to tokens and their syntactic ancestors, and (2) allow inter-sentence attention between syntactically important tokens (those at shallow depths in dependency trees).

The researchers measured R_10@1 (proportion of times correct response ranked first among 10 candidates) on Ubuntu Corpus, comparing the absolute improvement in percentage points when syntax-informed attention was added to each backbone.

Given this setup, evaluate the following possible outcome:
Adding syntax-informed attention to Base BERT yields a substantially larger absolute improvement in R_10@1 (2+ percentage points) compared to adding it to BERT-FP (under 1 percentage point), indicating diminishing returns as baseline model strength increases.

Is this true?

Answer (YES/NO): NO